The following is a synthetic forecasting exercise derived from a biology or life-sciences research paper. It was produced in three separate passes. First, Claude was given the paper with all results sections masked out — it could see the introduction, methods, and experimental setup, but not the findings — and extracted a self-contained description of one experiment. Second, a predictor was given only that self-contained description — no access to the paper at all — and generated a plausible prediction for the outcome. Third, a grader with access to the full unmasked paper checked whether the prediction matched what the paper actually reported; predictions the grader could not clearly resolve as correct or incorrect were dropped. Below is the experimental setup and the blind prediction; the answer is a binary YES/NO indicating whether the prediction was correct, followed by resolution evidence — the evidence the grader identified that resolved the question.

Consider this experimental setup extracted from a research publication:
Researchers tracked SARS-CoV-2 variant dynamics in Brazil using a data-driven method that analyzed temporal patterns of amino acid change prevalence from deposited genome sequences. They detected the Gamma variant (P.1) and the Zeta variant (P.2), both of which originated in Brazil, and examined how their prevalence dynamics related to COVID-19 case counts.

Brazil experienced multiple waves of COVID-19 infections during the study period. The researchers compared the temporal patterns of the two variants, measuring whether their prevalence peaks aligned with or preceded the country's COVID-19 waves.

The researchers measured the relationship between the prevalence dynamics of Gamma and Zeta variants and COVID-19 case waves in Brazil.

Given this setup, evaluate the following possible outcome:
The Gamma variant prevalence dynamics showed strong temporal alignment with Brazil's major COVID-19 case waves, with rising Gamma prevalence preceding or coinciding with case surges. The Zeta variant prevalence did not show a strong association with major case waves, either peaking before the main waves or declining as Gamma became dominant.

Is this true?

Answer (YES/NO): NO